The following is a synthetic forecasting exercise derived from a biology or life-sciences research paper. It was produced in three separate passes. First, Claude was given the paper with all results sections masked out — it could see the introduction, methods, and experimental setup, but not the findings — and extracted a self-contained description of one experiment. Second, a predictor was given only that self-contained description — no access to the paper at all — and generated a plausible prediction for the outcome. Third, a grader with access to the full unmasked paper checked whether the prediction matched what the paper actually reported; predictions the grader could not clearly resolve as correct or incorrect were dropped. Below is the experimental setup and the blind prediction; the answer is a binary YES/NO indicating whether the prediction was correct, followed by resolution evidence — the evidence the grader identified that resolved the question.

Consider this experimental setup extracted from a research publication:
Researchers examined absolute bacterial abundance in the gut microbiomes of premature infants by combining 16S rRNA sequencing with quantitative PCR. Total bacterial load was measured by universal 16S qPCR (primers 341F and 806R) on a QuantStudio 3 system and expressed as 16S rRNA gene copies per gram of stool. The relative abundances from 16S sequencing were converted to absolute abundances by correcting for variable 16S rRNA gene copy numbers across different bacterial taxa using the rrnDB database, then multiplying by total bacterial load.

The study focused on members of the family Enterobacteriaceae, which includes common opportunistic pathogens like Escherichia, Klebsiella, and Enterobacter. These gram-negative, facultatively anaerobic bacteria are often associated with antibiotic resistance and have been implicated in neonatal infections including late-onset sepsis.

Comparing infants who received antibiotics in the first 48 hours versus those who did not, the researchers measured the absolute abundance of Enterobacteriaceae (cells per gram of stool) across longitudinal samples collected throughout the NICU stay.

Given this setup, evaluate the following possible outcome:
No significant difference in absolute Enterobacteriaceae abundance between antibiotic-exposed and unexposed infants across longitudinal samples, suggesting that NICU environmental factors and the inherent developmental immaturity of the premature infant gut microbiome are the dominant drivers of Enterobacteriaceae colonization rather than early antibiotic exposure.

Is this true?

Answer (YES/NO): NO